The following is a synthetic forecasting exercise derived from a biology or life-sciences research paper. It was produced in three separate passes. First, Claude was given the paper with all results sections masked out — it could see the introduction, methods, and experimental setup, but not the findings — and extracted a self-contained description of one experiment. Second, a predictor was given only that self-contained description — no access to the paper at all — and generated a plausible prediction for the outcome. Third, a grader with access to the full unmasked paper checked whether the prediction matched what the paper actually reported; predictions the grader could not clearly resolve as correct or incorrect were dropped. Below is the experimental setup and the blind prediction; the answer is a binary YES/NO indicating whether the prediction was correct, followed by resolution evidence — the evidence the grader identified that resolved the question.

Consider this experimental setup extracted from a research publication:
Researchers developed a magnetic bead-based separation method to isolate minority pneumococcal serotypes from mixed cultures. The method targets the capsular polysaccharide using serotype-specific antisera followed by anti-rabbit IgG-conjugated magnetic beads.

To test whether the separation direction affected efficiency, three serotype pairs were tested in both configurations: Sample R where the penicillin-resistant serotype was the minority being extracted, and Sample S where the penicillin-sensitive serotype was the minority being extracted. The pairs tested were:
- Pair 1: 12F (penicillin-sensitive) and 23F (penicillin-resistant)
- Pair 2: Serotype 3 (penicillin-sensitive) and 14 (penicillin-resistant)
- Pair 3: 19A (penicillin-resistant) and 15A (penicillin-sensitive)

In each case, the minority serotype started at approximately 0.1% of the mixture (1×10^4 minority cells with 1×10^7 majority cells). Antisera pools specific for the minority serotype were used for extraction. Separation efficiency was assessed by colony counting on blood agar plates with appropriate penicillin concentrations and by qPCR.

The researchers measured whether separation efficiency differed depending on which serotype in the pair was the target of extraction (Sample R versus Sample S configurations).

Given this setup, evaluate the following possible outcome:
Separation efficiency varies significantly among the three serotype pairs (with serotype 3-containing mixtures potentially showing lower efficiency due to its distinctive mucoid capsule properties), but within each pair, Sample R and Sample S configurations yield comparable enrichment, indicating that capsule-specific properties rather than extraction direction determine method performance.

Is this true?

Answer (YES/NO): NO